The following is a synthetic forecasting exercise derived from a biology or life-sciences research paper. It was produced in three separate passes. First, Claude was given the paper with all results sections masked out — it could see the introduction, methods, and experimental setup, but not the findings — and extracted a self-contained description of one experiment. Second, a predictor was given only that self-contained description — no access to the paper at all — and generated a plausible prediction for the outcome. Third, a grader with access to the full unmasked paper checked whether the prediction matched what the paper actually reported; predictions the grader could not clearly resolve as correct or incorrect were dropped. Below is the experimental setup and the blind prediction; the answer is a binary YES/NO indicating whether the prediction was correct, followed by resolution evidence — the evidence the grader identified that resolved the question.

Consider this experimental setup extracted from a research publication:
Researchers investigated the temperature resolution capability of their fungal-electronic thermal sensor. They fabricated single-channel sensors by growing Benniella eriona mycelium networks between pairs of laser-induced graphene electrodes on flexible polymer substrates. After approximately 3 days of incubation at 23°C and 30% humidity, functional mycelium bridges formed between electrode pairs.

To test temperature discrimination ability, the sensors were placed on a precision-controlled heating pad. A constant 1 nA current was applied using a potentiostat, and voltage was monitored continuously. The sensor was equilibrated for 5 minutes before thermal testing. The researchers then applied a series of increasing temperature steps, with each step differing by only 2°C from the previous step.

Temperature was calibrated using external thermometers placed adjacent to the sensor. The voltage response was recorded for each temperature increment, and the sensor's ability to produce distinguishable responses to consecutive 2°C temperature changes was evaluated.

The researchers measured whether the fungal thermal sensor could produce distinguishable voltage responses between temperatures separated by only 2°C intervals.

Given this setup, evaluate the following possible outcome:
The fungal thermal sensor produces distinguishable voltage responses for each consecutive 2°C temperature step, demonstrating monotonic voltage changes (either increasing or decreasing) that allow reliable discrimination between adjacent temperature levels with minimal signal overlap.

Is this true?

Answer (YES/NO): YES